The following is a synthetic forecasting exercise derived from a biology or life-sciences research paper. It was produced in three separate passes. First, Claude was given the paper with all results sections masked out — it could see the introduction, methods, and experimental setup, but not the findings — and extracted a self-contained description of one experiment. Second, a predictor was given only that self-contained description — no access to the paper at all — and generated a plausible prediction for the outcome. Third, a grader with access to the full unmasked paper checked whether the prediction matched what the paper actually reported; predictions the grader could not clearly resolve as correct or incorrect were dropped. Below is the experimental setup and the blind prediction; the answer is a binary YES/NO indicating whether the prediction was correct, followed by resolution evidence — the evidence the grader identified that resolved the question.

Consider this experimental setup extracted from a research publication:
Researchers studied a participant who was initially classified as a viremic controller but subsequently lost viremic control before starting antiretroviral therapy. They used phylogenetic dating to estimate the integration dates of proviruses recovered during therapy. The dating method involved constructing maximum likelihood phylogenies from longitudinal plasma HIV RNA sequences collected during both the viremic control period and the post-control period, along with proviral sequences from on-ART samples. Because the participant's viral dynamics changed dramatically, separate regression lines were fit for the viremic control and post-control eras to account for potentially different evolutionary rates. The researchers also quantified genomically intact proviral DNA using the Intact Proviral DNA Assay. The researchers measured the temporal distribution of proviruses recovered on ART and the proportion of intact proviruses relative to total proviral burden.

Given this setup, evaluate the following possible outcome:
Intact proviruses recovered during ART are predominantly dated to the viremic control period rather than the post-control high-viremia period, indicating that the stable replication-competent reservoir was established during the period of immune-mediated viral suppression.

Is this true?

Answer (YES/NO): NO